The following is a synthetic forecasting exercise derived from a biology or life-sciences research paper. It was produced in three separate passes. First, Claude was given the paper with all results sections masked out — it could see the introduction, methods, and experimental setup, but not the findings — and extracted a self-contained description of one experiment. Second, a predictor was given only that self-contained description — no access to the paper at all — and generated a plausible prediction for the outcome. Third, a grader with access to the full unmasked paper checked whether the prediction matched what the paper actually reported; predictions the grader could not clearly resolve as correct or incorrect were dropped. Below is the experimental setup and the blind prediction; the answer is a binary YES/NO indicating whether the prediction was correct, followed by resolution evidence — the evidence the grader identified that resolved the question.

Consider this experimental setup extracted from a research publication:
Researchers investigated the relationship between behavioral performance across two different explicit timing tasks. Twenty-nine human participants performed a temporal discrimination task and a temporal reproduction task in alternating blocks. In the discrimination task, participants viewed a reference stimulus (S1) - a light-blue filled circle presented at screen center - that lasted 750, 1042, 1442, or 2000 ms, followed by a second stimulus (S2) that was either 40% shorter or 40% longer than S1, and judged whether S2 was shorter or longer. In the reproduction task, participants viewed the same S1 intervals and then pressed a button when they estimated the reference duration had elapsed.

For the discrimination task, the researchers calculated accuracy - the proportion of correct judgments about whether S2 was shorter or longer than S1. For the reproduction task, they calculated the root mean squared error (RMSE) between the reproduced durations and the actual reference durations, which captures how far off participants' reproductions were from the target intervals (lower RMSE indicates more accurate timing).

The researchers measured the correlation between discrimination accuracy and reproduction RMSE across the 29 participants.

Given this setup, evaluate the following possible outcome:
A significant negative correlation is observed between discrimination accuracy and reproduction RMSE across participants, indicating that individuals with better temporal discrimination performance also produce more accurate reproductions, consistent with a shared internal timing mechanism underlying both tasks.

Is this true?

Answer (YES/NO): YES